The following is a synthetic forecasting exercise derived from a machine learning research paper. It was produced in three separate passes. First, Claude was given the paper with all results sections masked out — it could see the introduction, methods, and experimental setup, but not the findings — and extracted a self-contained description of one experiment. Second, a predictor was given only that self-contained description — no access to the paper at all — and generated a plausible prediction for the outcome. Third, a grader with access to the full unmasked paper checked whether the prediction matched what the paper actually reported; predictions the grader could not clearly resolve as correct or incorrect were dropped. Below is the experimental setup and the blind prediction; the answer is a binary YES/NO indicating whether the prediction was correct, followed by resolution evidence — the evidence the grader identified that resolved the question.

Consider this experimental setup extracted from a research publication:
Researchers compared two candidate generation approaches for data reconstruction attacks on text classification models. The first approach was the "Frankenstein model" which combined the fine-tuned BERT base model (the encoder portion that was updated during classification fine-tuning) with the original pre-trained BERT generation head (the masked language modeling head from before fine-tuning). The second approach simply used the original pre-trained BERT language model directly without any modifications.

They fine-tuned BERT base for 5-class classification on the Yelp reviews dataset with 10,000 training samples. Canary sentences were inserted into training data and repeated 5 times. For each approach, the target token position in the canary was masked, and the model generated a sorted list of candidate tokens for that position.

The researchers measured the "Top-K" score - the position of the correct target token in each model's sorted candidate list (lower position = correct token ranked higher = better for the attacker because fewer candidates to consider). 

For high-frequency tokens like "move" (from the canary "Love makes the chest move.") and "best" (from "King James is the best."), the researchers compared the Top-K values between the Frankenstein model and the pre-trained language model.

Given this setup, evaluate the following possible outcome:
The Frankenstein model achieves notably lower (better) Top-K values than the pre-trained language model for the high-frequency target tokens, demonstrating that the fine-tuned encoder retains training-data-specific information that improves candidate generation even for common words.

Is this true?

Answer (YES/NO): NO